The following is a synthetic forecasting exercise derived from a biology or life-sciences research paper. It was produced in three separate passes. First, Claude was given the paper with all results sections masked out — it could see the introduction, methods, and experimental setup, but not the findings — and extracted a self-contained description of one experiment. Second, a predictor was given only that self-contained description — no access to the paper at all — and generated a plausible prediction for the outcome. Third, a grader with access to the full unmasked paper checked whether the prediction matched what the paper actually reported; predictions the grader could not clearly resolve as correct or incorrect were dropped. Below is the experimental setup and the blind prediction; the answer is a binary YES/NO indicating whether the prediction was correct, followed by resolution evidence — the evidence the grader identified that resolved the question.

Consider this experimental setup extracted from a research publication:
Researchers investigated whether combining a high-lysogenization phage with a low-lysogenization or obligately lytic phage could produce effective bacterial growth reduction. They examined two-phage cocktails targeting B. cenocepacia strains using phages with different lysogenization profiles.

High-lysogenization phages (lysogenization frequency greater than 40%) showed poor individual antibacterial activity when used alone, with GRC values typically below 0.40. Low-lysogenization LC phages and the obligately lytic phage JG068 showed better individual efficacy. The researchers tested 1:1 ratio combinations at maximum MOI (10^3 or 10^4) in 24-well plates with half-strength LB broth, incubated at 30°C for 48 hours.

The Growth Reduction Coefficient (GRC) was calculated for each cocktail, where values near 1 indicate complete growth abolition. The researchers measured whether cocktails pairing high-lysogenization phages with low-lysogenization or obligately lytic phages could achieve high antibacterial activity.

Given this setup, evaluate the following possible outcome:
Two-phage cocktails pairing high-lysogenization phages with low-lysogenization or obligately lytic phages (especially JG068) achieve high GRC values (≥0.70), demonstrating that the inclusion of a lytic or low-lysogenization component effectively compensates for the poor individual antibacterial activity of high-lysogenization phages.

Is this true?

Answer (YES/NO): NO